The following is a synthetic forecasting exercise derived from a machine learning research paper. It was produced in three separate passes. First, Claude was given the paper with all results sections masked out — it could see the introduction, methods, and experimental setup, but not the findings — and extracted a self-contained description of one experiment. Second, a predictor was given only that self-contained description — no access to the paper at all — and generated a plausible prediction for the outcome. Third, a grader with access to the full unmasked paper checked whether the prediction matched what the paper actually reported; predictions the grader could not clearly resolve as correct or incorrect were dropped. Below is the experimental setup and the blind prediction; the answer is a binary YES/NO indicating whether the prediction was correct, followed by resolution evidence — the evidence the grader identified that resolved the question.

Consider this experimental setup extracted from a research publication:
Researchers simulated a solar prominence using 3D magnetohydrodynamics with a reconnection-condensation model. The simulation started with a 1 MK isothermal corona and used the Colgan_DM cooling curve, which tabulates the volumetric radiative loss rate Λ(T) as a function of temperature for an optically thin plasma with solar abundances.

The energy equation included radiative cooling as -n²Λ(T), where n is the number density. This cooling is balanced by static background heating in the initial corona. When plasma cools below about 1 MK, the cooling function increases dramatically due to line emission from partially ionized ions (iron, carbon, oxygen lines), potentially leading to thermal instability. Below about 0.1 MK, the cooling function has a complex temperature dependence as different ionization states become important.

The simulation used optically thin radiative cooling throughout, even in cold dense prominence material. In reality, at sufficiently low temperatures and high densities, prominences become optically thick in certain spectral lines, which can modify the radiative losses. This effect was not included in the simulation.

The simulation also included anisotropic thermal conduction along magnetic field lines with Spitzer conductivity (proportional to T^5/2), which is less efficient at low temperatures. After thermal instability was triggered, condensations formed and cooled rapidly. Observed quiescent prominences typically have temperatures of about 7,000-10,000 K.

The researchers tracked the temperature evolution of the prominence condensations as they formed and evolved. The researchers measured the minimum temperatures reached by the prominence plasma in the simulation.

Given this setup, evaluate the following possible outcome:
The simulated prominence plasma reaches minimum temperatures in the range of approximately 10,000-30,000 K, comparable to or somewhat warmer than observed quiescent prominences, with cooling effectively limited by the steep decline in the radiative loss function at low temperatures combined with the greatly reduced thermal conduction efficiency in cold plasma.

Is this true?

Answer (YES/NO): NO